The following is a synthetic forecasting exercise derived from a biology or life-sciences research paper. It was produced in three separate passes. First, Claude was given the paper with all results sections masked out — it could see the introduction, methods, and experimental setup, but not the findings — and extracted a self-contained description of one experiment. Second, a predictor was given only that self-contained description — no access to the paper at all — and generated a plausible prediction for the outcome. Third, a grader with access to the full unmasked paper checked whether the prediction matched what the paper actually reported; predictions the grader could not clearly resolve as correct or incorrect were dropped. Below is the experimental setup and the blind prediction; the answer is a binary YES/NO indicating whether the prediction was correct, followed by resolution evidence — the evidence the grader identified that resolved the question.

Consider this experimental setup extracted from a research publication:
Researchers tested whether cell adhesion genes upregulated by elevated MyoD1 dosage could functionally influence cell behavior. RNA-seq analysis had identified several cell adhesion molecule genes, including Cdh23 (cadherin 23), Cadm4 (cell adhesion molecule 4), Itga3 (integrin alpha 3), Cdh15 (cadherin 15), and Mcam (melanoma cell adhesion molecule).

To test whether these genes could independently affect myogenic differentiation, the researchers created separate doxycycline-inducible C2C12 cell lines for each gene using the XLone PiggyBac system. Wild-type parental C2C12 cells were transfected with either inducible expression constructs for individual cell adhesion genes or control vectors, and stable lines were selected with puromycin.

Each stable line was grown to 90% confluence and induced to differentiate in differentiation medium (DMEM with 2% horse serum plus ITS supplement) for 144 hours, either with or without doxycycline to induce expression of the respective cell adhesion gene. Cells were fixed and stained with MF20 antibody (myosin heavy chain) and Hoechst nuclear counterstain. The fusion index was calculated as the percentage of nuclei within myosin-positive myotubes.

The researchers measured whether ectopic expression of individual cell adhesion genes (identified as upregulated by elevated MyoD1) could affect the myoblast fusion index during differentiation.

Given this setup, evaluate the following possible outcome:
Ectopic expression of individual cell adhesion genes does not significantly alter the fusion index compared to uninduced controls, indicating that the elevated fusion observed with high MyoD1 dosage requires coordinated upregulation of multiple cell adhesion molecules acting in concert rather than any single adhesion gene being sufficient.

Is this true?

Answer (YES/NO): NO